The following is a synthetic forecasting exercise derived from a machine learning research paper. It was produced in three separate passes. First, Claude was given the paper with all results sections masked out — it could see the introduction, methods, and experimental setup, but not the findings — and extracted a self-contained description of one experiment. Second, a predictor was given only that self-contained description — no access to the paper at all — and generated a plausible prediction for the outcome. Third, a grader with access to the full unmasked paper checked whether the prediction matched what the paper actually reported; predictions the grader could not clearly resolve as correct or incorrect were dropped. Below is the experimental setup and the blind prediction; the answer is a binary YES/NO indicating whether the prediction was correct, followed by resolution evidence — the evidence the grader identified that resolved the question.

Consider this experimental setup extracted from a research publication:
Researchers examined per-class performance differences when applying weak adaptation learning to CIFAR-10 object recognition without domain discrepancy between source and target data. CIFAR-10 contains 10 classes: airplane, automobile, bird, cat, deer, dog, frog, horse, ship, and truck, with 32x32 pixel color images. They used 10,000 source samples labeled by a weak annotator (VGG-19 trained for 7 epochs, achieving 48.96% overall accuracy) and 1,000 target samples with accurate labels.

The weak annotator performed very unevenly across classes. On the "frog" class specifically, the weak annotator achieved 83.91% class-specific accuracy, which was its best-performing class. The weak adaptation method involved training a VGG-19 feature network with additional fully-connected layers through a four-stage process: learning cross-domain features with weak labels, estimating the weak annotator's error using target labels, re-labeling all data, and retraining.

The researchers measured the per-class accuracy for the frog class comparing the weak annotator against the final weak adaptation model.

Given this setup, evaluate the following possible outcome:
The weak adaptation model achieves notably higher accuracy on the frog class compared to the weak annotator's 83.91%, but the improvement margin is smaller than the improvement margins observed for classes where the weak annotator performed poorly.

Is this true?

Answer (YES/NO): NO